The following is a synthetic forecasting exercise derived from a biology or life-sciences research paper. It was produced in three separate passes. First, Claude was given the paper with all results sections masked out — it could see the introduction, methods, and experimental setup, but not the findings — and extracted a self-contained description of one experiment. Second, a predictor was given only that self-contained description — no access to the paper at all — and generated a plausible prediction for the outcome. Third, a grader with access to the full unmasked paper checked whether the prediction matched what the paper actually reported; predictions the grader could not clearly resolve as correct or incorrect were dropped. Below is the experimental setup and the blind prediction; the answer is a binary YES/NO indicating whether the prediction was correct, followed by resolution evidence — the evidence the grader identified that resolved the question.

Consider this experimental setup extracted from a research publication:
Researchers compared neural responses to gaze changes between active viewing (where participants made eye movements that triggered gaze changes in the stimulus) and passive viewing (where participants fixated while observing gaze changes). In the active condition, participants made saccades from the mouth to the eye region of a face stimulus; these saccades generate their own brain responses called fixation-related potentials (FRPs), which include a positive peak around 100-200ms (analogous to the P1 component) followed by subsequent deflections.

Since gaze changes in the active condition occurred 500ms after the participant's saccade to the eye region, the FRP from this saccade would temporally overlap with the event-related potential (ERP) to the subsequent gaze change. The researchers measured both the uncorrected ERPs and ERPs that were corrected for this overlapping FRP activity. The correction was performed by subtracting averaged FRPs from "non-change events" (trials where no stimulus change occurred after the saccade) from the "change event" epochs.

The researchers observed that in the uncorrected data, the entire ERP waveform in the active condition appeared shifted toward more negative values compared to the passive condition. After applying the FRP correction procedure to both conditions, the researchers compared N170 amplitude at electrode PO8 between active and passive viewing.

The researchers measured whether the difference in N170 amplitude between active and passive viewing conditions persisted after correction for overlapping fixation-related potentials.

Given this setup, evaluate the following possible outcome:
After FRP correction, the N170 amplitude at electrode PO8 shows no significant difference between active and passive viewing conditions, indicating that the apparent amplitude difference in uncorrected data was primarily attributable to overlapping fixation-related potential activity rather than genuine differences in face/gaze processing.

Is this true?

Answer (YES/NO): YES